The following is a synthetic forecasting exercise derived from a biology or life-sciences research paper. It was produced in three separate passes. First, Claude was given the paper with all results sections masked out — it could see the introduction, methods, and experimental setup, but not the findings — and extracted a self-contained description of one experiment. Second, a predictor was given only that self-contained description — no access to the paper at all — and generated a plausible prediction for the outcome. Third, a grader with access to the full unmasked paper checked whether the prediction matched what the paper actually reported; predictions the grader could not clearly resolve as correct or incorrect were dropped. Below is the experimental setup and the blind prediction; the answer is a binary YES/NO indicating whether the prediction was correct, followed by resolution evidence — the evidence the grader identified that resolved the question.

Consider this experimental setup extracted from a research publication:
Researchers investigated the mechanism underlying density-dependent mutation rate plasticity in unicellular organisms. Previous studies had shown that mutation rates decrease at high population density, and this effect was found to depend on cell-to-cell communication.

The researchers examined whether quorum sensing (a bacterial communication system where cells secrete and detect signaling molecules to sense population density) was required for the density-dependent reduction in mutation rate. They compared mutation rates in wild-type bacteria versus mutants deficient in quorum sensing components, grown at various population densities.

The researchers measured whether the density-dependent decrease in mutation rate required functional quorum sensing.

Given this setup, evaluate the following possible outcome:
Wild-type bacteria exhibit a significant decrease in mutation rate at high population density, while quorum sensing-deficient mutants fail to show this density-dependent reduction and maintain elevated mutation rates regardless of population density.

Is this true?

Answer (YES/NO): YES